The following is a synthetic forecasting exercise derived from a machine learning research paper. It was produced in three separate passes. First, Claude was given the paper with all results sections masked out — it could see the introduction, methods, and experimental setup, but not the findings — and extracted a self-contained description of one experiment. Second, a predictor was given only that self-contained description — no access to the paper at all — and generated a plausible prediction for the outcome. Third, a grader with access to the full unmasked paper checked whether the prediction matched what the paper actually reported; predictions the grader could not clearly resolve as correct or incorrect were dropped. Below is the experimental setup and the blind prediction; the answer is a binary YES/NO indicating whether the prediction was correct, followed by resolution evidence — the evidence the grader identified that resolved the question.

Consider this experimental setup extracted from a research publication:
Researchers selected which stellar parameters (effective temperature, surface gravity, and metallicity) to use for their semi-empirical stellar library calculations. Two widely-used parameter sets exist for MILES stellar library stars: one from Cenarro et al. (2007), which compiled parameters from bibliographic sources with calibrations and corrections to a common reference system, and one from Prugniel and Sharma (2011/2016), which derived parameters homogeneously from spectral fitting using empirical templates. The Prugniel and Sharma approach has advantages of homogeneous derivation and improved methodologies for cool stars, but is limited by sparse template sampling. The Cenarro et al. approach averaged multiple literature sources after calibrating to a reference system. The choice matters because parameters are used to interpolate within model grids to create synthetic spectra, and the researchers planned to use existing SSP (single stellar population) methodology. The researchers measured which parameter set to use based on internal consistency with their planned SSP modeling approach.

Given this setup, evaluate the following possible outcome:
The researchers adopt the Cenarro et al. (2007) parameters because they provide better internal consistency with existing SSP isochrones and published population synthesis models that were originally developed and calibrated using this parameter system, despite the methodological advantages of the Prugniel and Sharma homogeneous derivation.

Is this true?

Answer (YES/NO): YES